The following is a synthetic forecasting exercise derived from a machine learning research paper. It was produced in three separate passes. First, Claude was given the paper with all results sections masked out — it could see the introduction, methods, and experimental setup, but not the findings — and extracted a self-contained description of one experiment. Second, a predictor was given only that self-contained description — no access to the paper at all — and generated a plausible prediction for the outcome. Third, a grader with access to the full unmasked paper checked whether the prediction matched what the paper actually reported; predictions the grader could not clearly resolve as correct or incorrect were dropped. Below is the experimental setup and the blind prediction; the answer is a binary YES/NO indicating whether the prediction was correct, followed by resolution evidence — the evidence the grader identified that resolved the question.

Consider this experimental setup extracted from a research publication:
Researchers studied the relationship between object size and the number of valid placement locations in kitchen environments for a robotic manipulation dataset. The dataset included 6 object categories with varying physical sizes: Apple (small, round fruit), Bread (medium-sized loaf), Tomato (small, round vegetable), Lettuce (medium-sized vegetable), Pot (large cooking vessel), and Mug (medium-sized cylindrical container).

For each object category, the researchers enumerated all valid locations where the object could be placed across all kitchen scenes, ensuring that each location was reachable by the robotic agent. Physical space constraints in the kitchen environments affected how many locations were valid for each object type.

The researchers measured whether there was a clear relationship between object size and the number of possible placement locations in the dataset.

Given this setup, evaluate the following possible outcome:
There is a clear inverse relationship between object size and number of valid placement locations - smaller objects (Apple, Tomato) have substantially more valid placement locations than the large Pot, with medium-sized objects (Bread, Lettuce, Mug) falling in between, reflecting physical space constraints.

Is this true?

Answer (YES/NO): YES